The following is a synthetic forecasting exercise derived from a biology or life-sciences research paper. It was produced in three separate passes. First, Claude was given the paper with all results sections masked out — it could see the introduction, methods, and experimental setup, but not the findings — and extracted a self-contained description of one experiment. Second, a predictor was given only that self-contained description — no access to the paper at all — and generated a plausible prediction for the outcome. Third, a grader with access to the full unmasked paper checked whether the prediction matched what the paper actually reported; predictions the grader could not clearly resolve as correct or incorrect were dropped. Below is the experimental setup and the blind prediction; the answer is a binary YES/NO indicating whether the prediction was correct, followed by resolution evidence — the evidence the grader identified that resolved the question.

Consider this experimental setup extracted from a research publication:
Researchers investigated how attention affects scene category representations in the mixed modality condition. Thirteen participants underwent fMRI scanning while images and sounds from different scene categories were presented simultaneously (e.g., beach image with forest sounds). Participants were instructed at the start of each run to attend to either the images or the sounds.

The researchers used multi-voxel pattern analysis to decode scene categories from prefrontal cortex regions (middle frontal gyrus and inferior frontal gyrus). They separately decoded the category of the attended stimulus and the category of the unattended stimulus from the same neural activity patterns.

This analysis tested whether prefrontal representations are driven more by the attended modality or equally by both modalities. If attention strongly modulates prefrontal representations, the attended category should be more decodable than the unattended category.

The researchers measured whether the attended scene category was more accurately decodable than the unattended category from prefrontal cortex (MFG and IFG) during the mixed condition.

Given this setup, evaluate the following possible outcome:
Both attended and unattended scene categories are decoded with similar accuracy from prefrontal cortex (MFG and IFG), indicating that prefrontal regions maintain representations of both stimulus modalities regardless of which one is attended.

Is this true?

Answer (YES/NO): NO